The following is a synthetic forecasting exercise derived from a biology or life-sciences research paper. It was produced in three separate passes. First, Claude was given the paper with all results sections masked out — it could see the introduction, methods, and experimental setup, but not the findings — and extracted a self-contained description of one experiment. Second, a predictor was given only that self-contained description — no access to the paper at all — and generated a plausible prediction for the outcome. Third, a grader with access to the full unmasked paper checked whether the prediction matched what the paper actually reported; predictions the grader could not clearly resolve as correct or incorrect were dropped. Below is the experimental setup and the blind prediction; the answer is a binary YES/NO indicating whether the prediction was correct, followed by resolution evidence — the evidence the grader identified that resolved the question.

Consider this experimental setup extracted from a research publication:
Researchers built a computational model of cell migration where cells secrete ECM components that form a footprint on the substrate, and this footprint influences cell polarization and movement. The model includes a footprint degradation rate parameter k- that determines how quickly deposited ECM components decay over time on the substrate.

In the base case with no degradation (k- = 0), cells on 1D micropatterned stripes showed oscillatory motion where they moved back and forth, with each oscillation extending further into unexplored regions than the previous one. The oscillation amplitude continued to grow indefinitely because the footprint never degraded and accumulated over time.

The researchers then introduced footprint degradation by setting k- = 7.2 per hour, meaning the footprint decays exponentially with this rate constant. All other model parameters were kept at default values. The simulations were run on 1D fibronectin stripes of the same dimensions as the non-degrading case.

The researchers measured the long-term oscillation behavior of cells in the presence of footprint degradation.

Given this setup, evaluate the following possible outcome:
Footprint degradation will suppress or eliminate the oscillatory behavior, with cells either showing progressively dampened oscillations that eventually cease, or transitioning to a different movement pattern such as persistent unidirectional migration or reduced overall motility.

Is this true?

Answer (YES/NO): NO